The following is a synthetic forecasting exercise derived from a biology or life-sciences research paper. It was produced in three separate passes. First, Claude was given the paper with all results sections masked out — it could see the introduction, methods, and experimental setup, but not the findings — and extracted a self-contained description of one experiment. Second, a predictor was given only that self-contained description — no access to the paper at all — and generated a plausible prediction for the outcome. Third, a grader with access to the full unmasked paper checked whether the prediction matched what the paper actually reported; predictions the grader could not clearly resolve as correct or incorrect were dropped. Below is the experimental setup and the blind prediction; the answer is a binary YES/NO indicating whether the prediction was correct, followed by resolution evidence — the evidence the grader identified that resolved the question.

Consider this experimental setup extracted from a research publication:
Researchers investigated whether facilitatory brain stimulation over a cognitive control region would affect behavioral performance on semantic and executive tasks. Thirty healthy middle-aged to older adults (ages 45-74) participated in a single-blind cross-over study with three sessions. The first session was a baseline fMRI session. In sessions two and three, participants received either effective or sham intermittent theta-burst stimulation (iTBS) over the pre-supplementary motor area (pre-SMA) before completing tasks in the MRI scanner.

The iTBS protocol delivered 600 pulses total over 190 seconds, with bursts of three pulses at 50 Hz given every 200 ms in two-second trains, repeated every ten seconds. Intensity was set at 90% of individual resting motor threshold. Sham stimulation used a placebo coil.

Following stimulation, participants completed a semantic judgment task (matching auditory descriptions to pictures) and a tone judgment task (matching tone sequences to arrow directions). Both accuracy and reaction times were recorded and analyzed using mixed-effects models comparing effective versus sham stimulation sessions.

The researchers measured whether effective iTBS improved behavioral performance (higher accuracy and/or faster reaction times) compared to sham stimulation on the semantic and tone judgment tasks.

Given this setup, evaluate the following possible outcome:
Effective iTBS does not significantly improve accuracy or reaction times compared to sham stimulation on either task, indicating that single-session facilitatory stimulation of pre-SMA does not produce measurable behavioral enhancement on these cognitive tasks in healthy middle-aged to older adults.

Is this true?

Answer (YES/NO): YES